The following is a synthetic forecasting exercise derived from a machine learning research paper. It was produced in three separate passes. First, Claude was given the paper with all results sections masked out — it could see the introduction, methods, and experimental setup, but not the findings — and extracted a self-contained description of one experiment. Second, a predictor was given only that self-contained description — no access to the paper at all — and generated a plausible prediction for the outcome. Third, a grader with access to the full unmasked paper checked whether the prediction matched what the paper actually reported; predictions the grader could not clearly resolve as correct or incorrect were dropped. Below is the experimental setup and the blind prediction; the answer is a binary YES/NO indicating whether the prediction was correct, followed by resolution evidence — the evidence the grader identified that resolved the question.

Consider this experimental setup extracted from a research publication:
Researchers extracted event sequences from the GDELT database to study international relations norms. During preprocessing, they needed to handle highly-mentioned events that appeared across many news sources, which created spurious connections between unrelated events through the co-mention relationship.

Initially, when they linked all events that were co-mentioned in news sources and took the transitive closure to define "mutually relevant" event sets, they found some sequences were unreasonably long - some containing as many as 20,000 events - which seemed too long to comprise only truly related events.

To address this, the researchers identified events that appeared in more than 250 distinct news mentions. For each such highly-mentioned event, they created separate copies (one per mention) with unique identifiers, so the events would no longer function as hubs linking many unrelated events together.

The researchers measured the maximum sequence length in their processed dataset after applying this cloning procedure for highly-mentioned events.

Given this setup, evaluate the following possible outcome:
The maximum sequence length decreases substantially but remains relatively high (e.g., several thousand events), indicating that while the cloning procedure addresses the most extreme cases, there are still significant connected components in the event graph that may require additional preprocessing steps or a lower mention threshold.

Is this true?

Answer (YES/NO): NO